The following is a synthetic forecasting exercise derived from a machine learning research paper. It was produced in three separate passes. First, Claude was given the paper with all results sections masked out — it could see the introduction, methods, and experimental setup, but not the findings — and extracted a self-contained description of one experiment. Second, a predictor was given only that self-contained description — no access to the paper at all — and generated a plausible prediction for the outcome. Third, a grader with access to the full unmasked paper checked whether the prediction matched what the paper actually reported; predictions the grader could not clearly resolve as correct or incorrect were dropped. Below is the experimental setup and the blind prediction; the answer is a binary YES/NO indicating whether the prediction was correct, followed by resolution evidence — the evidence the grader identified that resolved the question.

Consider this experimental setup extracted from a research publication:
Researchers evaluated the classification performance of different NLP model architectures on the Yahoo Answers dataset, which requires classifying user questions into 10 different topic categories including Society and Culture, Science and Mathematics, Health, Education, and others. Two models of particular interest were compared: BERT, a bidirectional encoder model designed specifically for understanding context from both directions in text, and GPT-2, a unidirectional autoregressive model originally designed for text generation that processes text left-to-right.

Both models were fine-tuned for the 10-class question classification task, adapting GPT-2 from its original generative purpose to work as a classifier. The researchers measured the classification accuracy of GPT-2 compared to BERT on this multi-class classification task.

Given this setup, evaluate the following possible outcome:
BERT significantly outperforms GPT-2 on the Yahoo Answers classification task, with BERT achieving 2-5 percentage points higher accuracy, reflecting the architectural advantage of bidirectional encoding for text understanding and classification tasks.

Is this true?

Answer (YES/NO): NO